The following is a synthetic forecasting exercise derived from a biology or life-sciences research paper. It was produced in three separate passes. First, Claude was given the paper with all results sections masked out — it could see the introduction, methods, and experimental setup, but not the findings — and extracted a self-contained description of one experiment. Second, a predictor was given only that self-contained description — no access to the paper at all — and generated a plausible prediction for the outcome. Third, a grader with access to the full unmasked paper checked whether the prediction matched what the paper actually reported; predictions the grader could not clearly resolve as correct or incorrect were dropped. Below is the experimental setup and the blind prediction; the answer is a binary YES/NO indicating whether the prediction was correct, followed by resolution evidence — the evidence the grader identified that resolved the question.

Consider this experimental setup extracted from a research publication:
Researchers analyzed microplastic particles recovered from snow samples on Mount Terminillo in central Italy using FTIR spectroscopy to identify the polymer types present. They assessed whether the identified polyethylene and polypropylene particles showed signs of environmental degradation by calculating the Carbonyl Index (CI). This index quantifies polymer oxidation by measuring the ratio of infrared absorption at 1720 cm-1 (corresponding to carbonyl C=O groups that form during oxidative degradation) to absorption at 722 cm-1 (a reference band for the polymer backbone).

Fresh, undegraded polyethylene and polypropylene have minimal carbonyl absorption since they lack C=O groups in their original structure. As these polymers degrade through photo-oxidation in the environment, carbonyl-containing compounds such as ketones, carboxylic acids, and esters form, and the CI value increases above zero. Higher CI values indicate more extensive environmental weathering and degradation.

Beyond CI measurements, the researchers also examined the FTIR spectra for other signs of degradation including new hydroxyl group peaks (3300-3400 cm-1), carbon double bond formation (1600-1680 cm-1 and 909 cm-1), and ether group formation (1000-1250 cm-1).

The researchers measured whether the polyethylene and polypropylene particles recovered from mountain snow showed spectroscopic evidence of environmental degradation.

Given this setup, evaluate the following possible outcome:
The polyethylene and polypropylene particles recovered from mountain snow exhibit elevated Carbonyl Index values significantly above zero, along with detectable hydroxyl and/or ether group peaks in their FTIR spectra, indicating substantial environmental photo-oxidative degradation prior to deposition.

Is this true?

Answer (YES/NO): YES